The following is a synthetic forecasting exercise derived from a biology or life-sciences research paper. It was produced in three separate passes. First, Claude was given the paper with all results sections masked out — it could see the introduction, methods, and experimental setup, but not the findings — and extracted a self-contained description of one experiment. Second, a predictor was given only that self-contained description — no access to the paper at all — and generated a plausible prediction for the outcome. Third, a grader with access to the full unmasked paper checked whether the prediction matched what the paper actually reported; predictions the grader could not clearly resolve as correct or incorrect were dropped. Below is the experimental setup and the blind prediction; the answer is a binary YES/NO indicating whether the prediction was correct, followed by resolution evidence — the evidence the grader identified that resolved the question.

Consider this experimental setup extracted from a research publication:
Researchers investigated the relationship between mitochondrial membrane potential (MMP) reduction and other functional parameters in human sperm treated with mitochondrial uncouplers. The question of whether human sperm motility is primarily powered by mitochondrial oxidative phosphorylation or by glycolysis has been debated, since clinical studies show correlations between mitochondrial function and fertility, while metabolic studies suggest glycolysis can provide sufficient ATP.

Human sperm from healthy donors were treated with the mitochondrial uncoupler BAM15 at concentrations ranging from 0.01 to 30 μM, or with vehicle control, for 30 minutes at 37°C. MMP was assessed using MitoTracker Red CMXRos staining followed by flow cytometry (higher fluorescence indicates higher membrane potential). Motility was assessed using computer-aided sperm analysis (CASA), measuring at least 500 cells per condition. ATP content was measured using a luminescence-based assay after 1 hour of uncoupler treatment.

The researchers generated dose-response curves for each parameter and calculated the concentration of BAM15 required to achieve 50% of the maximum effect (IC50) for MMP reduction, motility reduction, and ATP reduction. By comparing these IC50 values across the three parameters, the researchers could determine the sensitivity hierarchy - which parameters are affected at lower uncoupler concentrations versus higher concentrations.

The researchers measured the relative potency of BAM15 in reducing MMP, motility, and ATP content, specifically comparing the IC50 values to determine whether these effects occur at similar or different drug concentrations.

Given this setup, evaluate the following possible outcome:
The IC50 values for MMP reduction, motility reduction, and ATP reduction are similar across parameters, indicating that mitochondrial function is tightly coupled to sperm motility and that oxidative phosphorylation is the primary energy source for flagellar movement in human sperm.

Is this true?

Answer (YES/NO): NO